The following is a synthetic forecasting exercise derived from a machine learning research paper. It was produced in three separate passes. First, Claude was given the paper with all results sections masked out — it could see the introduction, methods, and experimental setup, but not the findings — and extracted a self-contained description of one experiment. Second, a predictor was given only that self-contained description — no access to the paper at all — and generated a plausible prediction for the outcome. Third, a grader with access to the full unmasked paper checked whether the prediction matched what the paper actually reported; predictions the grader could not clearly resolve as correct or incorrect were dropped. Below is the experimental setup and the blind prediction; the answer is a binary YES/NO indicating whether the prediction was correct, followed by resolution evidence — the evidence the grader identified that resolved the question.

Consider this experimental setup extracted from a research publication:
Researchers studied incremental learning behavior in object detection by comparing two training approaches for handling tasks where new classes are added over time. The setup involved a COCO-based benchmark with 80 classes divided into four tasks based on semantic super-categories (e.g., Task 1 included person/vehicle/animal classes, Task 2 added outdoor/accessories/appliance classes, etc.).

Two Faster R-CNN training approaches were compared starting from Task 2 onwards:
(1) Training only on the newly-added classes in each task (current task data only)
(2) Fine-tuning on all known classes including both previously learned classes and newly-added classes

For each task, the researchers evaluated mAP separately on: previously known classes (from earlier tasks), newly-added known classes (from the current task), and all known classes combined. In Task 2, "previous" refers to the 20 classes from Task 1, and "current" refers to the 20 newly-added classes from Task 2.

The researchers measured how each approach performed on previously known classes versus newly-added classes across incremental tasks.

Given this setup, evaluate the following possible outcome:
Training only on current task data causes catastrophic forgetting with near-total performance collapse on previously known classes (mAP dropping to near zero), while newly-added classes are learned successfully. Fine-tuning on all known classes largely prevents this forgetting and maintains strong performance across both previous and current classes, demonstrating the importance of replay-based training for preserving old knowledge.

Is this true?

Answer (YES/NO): YES